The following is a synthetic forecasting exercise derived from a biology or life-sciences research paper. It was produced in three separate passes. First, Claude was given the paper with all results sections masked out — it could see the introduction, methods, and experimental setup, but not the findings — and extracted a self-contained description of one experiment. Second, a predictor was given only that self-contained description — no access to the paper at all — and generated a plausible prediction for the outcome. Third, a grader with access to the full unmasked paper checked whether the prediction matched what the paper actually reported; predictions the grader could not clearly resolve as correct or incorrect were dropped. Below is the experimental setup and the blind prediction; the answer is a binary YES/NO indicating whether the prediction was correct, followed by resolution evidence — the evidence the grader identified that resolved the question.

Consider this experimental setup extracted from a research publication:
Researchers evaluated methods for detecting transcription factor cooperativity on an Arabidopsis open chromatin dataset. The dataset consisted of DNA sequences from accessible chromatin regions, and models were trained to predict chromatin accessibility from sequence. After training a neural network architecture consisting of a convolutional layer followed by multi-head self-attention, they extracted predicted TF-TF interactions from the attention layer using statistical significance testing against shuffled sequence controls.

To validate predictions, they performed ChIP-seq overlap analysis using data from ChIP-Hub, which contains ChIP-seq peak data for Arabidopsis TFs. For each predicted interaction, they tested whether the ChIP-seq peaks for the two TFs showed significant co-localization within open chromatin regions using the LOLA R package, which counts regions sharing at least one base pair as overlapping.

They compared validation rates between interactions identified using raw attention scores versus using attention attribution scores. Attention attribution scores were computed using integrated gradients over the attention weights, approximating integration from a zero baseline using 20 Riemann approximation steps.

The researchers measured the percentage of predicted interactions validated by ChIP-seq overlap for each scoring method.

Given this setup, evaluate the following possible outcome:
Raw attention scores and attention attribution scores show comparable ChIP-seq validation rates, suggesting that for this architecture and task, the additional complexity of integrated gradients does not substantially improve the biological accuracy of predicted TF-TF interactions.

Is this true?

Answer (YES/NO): YES